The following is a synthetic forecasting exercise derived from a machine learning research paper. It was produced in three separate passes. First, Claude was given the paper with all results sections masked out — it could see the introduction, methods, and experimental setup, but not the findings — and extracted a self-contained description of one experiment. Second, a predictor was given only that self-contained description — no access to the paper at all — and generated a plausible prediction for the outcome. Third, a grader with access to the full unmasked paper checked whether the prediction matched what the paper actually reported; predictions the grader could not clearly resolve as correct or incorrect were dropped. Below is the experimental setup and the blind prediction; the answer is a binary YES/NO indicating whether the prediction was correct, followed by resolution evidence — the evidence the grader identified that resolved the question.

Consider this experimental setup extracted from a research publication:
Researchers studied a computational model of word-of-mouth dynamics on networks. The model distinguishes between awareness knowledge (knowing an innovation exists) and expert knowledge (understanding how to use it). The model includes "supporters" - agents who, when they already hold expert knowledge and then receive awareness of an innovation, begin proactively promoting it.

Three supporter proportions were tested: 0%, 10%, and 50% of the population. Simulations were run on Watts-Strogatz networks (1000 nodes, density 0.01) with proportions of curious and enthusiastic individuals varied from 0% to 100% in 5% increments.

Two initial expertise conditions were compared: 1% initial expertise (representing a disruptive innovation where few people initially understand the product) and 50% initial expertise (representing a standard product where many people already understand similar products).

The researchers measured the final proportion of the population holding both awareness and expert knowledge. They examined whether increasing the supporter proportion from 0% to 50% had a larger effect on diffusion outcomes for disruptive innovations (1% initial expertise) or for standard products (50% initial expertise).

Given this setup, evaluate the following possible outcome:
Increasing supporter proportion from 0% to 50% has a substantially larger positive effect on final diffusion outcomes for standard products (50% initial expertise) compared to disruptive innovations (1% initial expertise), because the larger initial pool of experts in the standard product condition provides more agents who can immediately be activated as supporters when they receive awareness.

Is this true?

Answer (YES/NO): YES